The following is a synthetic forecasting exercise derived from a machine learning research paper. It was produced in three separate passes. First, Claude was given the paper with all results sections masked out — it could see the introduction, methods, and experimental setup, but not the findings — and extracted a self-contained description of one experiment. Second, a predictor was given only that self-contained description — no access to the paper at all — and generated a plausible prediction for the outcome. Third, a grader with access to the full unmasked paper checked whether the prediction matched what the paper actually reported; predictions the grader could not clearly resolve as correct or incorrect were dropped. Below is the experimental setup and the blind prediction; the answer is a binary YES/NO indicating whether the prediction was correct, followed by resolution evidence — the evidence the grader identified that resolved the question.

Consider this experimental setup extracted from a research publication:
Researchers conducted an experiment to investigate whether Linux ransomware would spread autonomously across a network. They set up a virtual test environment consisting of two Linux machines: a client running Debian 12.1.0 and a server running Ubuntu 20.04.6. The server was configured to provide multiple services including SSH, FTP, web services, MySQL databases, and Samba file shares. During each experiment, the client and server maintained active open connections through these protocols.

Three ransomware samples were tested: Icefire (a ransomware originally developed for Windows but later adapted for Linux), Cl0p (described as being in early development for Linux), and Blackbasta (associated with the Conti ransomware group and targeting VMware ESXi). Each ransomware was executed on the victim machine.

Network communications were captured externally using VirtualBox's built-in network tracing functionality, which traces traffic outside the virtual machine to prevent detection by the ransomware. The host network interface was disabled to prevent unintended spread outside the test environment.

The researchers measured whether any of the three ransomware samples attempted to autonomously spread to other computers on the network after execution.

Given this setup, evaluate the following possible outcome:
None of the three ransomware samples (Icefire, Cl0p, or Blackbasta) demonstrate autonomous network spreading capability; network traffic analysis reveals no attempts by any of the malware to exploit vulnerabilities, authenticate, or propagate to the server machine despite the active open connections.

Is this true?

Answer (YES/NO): YES